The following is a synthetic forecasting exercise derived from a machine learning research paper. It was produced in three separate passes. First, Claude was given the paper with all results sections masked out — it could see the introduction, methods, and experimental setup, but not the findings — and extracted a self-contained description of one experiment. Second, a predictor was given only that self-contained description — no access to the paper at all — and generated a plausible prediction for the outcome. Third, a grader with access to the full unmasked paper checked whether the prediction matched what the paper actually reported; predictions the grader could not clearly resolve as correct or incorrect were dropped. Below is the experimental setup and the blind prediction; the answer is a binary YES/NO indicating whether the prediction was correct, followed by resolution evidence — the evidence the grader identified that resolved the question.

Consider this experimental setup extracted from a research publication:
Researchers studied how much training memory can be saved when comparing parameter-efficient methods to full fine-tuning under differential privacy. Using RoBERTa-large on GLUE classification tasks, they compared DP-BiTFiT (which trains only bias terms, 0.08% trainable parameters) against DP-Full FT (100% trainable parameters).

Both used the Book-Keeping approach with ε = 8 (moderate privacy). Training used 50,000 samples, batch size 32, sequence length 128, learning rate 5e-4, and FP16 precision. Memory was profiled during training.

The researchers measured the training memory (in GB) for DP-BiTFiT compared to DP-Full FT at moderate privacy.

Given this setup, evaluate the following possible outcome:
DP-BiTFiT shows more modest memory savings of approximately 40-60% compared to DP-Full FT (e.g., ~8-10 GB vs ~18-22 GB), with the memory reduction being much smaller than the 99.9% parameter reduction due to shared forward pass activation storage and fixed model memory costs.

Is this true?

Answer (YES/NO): NO